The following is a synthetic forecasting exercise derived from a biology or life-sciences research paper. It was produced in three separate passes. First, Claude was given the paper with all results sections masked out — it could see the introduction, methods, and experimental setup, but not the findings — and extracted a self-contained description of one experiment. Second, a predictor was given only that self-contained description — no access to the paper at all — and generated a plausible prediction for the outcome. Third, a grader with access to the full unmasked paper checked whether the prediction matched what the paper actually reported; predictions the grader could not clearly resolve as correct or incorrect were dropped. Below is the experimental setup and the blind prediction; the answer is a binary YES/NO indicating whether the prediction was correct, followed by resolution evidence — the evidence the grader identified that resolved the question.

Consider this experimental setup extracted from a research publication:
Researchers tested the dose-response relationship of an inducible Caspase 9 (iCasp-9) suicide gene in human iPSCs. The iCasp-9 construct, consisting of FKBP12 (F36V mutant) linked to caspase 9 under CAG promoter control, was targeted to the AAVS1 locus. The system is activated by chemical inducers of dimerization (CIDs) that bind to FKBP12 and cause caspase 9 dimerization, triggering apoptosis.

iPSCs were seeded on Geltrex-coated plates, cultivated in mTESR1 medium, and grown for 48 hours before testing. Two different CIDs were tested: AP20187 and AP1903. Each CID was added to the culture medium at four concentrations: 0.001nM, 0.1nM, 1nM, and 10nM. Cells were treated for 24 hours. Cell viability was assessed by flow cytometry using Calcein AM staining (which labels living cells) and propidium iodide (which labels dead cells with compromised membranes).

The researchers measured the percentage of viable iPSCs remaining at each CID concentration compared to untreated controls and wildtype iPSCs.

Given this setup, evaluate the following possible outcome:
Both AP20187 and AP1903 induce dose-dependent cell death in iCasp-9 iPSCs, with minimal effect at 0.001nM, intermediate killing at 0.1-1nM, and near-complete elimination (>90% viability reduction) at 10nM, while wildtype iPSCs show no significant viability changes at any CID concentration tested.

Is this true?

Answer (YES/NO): NO